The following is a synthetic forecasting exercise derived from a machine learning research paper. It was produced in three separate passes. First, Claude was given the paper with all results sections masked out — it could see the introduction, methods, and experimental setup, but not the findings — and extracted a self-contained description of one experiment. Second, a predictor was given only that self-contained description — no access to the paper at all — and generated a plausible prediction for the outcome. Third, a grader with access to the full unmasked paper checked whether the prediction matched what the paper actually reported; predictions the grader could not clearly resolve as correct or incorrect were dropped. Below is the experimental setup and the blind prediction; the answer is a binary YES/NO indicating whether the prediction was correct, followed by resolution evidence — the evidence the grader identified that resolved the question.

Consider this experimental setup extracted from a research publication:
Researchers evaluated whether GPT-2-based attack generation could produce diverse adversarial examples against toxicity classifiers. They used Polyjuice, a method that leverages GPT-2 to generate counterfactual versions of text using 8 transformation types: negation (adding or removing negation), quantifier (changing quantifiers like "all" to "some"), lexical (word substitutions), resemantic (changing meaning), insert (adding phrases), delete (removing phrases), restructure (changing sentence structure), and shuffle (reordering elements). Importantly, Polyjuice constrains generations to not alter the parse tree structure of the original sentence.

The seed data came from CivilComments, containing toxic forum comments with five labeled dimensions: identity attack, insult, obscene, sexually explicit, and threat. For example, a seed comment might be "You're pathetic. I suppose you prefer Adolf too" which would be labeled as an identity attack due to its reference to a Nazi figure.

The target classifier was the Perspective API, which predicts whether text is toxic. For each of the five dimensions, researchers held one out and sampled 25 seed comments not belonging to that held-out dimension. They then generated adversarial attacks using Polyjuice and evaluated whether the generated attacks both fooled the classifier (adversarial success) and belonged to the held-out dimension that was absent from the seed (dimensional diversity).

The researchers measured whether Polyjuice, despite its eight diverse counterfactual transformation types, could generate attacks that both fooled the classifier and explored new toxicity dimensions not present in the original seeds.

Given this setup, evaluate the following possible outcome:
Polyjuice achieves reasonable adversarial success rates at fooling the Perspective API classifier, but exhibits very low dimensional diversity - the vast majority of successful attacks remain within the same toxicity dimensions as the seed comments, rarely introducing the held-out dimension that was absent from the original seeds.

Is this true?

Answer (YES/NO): YES